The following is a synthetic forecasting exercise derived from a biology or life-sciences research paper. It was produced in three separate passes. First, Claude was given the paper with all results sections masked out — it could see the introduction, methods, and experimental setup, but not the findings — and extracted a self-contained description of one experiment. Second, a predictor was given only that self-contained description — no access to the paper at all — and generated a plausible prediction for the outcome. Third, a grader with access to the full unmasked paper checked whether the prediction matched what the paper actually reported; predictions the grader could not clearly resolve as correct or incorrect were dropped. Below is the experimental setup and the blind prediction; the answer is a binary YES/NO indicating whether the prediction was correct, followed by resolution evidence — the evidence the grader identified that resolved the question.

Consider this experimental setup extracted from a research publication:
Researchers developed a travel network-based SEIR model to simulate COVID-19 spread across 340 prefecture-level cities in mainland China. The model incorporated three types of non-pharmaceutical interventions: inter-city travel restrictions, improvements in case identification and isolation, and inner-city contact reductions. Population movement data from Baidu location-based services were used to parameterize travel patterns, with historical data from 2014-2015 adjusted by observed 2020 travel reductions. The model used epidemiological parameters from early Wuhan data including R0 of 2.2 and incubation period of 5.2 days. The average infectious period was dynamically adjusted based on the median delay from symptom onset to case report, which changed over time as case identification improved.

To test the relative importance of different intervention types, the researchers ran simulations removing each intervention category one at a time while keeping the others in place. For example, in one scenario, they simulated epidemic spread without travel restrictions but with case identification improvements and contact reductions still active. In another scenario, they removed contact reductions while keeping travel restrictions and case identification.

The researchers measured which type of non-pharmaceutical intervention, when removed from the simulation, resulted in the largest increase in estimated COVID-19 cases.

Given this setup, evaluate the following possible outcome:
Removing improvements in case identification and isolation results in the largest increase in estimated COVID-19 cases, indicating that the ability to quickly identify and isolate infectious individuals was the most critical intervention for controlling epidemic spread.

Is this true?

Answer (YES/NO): YES